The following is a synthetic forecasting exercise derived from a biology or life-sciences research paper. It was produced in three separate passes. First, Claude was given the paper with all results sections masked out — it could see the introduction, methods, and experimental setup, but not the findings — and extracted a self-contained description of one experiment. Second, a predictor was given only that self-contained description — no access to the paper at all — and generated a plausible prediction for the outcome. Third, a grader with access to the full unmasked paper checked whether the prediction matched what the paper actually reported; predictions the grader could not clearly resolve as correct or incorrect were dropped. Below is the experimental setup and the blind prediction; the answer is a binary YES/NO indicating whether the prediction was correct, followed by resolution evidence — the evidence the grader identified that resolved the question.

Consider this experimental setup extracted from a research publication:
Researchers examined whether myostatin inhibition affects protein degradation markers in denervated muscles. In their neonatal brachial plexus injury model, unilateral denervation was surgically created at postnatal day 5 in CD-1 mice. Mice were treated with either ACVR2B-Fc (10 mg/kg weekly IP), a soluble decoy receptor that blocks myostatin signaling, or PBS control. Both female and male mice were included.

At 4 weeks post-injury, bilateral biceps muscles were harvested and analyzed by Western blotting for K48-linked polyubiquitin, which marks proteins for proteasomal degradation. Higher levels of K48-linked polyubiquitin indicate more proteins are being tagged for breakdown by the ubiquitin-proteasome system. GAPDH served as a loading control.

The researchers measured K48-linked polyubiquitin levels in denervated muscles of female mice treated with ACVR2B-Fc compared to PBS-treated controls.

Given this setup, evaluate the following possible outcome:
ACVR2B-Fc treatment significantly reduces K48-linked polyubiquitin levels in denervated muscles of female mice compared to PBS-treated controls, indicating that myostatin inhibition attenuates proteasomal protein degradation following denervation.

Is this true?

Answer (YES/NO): NO